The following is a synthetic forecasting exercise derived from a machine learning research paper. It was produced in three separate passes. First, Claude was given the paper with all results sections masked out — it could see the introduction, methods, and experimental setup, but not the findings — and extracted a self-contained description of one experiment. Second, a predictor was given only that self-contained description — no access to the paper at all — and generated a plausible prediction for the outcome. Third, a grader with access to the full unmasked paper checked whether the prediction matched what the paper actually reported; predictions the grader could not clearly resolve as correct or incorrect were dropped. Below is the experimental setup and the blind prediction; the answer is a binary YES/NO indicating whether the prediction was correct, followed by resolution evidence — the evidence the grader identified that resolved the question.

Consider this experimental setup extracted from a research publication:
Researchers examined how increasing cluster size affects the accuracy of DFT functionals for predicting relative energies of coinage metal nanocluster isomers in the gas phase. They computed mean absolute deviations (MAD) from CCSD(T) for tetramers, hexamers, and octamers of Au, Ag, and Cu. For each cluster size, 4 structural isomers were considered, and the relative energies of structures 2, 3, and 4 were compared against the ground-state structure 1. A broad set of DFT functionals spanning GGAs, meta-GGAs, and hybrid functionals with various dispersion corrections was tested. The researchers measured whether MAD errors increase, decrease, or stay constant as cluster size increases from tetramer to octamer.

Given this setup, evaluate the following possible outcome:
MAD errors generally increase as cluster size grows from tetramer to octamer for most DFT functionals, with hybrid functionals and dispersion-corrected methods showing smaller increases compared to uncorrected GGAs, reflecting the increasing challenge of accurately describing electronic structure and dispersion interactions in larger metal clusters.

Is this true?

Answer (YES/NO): NO